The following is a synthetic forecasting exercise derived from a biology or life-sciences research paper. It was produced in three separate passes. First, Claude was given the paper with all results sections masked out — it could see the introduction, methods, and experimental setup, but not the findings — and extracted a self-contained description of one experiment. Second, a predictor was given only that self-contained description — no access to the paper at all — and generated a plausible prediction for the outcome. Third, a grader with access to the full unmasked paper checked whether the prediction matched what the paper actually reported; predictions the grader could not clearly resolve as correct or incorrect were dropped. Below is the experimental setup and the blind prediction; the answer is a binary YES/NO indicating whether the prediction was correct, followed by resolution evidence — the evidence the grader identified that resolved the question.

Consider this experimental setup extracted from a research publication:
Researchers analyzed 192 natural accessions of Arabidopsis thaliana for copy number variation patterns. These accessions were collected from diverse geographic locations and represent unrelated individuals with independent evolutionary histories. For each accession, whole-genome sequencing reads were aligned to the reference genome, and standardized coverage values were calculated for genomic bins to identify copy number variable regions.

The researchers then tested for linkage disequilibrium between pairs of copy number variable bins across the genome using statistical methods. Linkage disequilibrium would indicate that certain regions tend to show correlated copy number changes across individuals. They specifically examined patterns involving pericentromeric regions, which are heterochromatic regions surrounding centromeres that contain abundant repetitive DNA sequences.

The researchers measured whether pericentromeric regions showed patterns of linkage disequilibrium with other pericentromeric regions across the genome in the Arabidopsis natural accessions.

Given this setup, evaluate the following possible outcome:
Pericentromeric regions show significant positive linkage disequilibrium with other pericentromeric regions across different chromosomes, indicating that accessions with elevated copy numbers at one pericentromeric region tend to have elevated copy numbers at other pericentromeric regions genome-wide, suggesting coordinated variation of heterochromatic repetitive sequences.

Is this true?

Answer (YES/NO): YES